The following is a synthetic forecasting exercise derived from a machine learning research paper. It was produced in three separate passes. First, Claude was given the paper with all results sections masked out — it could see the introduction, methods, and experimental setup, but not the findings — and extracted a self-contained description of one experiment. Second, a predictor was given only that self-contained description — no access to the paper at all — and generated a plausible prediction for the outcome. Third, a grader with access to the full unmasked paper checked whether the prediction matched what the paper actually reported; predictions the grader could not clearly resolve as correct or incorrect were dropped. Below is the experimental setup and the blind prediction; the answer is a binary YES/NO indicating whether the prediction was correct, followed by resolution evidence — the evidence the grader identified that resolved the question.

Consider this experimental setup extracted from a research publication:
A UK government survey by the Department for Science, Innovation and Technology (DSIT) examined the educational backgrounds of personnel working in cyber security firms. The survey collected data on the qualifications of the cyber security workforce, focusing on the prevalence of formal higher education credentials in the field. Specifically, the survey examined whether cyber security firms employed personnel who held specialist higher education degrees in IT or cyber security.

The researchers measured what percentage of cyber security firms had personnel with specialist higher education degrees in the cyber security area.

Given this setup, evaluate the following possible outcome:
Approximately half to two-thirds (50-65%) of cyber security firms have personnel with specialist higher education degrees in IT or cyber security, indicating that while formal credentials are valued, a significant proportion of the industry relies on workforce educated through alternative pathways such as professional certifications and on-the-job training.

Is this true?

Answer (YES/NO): NO